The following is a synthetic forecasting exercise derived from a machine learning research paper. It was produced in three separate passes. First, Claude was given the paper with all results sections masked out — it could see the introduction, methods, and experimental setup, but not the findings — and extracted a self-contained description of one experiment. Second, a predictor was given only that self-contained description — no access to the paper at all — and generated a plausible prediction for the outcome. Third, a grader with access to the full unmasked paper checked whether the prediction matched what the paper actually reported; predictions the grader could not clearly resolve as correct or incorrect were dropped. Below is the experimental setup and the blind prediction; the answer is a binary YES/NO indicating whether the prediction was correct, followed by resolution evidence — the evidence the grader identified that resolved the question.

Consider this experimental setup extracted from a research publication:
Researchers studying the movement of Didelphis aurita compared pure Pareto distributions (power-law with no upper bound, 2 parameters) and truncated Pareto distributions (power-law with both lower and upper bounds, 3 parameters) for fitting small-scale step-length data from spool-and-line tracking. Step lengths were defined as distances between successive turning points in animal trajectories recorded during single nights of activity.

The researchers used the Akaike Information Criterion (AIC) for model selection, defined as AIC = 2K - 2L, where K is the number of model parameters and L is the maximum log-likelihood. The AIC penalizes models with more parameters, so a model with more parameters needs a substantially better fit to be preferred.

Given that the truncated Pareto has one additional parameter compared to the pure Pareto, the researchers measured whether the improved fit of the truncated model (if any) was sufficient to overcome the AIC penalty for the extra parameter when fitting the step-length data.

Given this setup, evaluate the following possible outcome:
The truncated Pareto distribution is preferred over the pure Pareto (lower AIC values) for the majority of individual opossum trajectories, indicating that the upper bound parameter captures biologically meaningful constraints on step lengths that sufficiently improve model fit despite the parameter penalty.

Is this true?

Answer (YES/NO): NO